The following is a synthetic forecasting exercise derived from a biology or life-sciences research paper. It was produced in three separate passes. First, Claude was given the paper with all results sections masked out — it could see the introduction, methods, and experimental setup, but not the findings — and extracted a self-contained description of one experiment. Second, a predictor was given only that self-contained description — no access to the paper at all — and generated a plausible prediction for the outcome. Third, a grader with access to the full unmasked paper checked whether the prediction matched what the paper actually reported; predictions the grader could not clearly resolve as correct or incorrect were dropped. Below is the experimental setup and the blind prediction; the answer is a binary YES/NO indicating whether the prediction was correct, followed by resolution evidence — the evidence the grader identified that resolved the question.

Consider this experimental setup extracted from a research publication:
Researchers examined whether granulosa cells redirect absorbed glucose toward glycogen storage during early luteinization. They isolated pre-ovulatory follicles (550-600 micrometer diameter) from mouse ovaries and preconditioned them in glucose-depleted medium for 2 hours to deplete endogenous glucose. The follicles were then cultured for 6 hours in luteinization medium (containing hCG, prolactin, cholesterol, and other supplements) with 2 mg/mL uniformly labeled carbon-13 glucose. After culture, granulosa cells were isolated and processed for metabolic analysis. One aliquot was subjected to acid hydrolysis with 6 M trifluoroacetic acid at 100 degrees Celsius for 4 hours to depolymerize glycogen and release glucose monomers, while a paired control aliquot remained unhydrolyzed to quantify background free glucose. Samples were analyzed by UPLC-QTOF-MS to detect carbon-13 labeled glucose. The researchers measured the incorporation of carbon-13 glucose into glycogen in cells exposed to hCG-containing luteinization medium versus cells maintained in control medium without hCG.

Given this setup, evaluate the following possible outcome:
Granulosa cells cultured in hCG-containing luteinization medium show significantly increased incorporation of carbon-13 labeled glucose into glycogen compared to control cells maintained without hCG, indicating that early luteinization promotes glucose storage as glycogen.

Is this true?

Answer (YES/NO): YES